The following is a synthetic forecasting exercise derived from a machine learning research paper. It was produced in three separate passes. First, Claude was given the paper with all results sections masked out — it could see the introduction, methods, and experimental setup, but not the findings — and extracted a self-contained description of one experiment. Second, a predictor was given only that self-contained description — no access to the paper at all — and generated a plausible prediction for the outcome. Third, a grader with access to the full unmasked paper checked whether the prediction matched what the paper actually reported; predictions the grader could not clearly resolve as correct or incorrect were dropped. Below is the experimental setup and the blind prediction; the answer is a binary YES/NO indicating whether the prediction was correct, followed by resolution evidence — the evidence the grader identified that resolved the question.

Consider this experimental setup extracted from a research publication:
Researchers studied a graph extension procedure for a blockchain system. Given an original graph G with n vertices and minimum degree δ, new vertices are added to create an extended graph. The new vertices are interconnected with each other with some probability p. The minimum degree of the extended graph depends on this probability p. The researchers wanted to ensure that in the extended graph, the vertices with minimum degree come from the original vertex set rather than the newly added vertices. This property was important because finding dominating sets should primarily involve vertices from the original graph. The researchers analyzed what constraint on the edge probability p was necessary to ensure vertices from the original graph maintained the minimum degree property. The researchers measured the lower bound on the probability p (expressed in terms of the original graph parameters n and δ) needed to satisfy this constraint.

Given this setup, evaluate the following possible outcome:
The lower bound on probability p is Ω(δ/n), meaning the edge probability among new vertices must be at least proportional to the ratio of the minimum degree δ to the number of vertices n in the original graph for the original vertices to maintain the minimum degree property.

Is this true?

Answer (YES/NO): YES